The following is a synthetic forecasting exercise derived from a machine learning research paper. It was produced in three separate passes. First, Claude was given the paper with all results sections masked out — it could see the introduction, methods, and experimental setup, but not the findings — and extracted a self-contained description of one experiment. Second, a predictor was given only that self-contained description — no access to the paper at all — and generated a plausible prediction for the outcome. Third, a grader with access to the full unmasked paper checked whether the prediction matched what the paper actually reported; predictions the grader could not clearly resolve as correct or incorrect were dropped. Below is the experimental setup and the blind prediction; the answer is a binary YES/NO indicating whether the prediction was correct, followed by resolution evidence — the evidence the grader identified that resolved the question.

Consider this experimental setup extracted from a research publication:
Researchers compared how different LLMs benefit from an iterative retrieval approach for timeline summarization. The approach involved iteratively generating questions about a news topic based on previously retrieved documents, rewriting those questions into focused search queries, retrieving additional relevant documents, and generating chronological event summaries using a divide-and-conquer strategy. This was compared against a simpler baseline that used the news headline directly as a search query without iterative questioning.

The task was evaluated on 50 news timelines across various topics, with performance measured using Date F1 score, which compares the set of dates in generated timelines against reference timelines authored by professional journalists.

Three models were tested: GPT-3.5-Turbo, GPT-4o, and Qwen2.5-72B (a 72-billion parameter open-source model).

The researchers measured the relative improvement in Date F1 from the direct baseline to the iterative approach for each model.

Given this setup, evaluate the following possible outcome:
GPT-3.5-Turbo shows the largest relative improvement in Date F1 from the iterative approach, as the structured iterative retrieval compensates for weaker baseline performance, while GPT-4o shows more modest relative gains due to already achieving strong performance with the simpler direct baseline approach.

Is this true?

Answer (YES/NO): YES